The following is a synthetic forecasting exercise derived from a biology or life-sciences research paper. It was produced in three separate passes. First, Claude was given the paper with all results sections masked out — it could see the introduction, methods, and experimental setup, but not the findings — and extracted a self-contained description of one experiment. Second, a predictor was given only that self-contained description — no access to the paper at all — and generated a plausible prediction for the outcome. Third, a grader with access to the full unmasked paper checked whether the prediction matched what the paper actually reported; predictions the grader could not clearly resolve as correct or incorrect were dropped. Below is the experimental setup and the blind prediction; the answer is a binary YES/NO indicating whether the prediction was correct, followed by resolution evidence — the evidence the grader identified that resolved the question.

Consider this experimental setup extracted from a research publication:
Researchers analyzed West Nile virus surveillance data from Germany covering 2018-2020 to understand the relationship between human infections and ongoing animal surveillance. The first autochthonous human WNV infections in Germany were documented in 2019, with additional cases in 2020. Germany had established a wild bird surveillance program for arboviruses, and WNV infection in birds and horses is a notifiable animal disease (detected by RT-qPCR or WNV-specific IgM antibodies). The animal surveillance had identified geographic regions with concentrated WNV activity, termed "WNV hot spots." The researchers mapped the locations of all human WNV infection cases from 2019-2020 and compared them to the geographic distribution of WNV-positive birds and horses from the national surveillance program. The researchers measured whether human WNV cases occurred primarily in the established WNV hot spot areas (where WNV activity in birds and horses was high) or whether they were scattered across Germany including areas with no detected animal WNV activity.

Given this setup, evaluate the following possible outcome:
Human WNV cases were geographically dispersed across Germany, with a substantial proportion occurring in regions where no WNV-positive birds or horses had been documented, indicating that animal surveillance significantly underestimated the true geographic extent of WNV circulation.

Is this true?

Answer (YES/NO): NO